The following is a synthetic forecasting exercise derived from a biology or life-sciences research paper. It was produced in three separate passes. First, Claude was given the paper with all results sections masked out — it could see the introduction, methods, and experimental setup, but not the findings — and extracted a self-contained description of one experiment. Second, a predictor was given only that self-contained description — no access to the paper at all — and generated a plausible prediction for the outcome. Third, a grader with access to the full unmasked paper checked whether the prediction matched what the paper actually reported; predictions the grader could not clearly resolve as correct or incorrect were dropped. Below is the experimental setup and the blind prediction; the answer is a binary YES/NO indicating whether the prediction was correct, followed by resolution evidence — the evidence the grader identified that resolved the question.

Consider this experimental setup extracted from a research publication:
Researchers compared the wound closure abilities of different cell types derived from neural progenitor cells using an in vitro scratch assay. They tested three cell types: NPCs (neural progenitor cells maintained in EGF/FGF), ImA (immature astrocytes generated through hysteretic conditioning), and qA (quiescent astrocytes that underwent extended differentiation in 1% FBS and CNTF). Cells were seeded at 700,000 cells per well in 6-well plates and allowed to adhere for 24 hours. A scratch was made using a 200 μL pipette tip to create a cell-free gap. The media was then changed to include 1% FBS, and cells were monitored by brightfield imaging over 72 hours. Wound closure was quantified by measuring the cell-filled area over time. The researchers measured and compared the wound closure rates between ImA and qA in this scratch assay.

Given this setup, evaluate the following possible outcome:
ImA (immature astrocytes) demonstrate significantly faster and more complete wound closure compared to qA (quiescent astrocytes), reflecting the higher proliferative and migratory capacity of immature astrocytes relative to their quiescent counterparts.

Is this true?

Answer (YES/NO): YES